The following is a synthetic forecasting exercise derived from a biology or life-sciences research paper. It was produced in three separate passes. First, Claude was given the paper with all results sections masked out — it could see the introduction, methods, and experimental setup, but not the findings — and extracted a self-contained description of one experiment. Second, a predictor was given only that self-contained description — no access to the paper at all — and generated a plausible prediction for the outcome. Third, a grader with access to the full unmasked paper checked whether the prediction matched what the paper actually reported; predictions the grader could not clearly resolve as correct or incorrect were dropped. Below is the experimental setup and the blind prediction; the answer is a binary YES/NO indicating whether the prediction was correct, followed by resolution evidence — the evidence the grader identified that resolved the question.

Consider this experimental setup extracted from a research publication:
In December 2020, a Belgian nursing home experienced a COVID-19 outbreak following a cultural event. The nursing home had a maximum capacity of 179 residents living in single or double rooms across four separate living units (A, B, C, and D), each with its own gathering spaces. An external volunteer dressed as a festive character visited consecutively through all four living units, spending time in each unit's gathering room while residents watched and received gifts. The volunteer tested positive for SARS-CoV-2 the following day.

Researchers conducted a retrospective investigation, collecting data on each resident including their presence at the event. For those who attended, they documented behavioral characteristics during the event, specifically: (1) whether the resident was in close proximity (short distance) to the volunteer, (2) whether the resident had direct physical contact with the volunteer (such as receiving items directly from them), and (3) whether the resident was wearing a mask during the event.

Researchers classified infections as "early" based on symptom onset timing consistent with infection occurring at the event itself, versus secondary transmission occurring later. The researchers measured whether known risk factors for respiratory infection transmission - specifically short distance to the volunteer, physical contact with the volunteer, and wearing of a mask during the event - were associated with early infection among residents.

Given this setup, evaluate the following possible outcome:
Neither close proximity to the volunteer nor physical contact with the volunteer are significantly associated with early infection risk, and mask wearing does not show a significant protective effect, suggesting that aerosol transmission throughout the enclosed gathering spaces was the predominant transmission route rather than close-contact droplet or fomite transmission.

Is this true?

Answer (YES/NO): YES